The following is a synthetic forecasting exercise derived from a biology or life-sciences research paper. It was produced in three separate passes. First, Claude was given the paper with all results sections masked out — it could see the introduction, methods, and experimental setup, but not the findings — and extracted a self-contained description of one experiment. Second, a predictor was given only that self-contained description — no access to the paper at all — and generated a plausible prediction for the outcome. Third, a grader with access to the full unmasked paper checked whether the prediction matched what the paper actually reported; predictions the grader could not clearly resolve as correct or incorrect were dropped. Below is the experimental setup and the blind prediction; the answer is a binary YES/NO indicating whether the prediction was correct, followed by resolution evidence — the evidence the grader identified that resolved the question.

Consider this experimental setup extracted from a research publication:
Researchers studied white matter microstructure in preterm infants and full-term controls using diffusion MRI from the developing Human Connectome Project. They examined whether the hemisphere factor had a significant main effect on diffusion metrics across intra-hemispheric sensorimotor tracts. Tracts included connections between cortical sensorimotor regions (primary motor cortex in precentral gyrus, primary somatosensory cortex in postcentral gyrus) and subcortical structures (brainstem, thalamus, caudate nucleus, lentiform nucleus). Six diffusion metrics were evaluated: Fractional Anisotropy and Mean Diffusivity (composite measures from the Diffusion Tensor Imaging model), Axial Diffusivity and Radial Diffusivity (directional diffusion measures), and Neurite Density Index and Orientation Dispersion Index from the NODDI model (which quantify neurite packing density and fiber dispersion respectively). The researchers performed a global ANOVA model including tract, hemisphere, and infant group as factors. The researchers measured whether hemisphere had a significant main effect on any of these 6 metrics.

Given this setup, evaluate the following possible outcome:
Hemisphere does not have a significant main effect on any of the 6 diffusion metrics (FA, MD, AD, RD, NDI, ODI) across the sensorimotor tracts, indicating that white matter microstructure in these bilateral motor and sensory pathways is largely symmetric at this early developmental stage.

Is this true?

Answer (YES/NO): NO